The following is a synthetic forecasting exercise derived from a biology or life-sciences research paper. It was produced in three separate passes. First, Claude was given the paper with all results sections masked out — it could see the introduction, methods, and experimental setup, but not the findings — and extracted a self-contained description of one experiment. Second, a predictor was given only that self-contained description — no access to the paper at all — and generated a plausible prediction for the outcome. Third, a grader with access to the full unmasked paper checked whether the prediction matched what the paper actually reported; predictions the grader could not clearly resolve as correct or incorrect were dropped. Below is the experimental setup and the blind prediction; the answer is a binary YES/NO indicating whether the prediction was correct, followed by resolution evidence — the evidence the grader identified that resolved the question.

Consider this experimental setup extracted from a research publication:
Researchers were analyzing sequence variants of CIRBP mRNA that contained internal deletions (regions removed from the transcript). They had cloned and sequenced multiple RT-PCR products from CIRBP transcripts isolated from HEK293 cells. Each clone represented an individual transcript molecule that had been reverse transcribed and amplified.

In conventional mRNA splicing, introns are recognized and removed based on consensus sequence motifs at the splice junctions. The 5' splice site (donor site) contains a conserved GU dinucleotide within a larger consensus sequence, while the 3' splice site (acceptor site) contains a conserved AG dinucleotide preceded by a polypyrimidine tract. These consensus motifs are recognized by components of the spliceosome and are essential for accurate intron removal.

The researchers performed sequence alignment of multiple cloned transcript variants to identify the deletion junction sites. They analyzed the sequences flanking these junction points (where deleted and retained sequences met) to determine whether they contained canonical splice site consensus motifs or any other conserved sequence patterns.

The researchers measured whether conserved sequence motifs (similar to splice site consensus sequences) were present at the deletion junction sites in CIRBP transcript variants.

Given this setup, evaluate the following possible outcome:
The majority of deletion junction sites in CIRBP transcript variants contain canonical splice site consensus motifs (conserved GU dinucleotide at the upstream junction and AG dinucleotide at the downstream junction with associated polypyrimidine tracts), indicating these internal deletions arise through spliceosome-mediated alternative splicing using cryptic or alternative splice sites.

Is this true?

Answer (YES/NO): NO